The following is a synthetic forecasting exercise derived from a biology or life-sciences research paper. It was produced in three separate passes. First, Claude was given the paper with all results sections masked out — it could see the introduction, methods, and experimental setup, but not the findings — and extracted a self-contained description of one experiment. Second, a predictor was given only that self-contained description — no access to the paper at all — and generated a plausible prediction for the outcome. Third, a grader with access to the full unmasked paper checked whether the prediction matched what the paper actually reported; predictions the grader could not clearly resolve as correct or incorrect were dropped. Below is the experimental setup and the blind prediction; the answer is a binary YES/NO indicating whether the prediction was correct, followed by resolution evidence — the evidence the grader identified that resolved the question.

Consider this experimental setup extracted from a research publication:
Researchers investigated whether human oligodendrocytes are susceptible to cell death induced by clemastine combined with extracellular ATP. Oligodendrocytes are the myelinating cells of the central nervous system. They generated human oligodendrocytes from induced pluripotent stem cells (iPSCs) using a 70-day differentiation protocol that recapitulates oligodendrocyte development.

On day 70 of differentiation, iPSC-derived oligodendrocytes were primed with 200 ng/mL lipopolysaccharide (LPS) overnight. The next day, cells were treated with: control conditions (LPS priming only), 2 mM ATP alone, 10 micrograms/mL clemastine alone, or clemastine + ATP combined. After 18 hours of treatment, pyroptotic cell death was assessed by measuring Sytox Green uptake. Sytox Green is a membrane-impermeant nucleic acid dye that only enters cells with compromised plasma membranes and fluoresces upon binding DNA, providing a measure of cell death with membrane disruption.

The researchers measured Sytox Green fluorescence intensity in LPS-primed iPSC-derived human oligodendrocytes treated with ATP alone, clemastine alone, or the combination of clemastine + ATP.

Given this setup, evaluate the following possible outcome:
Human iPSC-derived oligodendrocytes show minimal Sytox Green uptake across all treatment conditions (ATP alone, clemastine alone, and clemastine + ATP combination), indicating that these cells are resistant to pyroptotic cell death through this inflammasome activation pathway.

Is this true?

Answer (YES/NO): NO